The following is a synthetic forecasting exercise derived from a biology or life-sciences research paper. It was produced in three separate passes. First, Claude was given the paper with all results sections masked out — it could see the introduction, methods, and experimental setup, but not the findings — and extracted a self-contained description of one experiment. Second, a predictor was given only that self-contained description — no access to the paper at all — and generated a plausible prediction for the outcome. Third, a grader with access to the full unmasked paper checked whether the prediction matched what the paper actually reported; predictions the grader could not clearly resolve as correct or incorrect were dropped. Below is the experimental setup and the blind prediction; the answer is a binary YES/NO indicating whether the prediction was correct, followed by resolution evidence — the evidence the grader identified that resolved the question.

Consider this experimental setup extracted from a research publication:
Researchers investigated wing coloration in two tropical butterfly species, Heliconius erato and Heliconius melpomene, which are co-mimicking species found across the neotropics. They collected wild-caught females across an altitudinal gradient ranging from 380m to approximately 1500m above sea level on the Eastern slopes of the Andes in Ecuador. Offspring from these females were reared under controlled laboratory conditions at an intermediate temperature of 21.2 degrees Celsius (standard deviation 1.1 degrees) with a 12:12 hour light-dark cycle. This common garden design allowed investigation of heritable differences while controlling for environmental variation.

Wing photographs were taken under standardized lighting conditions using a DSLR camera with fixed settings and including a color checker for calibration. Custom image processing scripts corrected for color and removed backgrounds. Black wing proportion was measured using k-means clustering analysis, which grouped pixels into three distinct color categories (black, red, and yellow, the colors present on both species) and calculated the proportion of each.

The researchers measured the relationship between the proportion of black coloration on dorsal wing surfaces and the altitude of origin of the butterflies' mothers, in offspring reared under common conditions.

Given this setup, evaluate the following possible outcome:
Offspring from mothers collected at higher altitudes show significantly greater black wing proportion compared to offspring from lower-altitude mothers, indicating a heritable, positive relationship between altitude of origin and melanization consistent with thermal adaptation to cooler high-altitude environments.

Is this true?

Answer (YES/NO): YES